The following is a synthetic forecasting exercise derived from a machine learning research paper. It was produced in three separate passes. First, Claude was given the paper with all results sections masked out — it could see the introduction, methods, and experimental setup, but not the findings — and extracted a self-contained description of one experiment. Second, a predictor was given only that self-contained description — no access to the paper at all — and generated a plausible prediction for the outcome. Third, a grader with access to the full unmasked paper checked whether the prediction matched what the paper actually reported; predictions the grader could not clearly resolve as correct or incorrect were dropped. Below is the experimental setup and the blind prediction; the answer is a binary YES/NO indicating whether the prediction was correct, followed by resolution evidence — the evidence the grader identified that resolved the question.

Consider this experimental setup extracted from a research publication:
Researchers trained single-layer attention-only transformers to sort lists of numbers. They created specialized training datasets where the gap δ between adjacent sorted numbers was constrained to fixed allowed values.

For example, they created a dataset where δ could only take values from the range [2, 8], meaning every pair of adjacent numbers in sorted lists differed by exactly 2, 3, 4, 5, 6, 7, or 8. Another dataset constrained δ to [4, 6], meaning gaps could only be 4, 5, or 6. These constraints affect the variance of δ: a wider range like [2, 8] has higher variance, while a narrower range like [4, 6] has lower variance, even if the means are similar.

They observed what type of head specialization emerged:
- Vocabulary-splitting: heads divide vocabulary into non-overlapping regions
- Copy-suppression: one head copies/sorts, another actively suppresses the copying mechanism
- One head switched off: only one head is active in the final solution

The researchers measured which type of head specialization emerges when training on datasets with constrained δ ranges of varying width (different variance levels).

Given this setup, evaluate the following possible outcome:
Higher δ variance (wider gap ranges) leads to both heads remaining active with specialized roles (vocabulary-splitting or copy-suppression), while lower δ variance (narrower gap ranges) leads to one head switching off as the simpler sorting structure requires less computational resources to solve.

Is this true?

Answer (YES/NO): YES